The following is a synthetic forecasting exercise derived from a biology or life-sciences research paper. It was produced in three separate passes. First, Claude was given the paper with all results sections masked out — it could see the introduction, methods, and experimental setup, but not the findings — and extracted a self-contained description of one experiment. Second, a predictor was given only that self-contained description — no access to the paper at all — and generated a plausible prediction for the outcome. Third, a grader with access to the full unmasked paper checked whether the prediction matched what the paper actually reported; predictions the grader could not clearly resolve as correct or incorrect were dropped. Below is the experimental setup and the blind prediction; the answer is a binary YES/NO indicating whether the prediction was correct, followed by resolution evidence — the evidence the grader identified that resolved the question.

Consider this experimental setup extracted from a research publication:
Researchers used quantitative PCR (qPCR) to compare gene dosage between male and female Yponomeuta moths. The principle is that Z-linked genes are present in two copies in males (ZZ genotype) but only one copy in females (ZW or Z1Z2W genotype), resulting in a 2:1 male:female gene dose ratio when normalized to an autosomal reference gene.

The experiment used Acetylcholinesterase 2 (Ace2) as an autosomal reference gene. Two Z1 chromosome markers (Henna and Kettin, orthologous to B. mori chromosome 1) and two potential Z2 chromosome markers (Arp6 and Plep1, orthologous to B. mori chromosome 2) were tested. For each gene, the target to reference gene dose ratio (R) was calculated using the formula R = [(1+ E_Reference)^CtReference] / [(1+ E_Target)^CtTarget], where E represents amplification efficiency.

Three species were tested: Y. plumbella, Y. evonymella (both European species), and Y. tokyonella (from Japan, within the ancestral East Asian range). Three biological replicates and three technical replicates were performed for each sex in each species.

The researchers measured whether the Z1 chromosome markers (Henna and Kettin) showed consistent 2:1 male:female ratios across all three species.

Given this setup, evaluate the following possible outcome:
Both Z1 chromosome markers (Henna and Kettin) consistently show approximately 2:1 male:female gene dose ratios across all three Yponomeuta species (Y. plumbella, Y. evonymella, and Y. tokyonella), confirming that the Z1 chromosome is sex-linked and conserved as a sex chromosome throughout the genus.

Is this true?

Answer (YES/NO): NO